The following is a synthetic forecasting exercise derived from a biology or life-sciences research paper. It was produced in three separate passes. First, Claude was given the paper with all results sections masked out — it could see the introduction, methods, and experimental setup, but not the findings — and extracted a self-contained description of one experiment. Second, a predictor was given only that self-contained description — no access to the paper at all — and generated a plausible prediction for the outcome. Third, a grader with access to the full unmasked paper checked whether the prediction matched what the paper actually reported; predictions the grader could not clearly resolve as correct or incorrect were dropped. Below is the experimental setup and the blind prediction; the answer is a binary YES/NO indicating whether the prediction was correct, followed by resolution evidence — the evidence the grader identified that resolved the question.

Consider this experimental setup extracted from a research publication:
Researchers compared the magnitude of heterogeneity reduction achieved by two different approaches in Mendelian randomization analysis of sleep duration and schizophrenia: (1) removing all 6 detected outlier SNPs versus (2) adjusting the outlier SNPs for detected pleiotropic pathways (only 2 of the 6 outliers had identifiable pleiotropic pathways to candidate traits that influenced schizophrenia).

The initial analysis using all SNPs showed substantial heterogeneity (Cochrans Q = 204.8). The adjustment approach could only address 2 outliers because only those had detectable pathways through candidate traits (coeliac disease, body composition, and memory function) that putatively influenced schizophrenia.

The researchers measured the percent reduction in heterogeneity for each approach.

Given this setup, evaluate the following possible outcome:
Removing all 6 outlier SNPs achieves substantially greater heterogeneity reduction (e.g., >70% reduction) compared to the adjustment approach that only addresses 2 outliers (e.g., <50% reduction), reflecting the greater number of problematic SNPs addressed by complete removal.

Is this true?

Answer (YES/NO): YES